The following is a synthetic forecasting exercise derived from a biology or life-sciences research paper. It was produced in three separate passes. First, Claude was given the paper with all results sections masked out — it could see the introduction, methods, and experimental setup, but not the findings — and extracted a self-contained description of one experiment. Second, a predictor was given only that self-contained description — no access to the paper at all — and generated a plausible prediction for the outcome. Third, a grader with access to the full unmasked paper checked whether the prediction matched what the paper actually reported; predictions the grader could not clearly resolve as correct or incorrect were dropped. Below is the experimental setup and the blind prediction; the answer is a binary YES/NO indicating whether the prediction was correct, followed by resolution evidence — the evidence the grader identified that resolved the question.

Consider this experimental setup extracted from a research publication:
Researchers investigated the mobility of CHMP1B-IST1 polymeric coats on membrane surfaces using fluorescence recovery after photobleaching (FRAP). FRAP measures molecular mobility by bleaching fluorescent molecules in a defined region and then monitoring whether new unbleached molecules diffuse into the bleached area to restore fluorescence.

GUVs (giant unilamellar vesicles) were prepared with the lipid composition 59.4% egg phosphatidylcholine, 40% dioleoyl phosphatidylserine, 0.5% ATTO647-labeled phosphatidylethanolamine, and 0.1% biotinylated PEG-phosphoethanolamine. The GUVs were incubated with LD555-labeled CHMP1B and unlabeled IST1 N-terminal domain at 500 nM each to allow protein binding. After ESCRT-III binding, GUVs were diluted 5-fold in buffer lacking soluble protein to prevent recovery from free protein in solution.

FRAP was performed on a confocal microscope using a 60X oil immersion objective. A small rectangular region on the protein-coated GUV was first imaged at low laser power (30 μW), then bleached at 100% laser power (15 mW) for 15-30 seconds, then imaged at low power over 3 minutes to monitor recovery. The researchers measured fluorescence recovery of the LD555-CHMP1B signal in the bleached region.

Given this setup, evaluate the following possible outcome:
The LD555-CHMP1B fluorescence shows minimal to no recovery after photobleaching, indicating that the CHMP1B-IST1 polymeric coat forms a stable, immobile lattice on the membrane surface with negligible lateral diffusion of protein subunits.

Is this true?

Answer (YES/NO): YES